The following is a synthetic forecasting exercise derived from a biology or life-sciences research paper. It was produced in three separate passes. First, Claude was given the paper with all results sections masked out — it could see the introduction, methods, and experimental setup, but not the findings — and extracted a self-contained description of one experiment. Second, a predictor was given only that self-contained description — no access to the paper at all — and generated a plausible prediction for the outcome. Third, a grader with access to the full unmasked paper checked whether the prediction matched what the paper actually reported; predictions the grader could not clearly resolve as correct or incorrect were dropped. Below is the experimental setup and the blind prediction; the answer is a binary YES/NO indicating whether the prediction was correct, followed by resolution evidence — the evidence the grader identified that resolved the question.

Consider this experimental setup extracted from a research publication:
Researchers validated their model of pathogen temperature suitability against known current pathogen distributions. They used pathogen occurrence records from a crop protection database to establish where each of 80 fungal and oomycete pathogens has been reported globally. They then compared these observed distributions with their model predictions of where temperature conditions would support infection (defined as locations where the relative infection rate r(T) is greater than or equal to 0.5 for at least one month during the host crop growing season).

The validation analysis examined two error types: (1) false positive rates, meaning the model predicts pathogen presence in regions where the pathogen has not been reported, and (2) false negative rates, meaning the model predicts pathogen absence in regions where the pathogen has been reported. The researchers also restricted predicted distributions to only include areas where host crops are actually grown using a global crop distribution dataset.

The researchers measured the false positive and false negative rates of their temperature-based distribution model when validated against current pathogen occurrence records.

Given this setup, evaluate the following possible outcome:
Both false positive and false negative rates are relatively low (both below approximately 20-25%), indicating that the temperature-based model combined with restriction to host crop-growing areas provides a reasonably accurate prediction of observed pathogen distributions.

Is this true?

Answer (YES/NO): NO